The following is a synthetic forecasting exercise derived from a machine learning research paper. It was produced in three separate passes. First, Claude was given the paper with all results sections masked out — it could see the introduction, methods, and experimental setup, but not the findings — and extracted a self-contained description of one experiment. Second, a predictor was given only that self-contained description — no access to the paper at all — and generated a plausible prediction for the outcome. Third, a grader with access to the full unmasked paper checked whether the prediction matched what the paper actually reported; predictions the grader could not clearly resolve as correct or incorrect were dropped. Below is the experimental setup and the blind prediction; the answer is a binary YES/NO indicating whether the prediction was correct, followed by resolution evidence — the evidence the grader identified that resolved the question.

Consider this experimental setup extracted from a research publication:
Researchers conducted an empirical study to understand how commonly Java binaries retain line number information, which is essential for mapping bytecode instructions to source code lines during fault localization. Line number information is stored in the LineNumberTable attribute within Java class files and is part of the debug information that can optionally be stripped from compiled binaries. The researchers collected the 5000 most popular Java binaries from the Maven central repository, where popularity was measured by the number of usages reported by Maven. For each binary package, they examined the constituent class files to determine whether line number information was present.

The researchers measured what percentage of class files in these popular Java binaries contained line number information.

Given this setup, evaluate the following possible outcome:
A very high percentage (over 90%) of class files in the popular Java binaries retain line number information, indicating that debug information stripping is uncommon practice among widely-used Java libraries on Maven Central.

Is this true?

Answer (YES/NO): YES